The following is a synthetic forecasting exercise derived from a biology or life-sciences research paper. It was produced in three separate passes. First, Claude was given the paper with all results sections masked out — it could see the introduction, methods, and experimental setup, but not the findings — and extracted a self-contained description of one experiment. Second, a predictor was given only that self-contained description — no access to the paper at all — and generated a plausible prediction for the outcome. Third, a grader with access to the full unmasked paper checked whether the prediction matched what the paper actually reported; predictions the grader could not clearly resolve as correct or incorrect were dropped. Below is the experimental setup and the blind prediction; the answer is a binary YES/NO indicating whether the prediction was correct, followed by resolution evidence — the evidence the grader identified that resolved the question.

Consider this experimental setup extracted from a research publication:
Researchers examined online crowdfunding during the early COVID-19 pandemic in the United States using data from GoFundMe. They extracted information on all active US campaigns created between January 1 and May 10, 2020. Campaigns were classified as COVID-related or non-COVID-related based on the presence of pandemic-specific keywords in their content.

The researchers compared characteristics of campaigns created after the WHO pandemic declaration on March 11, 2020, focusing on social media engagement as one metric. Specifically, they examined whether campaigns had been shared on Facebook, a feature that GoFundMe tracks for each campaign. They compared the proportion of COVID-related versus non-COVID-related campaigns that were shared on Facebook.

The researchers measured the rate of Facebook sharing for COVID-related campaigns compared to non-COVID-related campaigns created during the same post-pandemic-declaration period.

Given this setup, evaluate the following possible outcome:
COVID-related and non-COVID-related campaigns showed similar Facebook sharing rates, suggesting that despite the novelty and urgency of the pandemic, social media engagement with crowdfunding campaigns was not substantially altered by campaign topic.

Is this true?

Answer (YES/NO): NO